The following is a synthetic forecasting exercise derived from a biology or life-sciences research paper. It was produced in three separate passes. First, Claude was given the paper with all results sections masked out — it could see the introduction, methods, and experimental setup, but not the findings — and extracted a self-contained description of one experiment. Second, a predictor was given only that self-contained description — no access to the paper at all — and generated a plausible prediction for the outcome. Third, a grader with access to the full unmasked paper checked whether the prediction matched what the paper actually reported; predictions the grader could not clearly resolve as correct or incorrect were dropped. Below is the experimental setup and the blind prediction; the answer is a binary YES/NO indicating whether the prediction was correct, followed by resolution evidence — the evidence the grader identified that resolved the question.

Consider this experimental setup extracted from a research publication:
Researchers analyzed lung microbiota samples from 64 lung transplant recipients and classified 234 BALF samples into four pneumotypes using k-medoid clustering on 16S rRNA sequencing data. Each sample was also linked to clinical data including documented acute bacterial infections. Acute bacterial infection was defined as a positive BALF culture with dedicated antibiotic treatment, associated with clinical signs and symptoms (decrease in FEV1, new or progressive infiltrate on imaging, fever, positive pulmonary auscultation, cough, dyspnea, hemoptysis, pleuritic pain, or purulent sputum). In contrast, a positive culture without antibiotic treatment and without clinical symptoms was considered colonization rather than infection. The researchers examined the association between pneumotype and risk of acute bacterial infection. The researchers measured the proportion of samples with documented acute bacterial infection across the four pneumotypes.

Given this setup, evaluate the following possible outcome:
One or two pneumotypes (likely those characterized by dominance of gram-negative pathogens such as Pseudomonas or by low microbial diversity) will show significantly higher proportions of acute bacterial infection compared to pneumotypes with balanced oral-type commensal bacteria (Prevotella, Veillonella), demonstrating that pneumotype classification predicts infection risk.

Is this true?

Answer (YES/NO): NO